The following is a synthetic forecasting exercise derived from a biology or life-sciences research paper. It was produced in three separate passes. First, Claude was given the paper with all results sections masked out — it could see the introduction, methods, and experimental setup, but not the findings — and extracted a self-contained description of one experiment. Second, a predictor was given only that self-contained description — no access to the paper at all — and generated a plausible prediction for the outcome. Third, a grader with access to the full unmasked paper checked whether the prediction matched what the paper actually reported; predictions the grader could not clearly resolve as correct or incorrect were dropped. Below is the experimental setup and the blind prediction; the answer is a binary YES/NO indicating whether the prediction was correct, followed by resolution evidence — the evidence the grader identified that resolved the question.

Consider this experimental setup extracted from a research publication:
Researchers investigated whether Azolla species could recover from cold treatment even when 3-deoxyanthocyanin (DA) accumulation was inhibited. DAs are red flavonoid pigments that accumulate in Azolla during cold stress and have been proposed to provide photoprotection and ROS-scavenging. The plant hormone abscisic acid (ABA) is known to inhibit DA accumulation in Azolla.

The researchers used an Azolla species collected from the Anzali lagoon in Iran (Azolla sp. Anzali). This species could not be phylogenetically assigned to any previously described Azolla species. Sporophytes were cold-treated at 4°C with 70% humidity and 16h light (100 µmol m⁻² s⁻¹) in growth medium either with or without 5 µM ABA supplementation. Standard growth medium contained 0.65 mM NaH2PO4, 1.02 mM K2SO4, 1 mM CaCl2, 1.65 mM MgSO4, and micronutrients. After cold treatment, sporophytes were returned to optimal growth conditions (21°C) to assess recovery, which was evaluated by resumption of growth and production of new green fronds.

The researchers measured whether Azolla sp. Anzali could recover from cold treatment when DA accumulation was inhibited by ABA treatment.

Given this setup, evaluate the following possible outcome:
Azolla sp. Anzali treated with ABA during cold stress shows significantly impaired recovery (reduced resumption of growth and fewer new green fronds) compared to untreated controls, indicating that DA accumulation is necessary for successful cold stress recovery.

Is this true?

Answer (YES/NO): NO